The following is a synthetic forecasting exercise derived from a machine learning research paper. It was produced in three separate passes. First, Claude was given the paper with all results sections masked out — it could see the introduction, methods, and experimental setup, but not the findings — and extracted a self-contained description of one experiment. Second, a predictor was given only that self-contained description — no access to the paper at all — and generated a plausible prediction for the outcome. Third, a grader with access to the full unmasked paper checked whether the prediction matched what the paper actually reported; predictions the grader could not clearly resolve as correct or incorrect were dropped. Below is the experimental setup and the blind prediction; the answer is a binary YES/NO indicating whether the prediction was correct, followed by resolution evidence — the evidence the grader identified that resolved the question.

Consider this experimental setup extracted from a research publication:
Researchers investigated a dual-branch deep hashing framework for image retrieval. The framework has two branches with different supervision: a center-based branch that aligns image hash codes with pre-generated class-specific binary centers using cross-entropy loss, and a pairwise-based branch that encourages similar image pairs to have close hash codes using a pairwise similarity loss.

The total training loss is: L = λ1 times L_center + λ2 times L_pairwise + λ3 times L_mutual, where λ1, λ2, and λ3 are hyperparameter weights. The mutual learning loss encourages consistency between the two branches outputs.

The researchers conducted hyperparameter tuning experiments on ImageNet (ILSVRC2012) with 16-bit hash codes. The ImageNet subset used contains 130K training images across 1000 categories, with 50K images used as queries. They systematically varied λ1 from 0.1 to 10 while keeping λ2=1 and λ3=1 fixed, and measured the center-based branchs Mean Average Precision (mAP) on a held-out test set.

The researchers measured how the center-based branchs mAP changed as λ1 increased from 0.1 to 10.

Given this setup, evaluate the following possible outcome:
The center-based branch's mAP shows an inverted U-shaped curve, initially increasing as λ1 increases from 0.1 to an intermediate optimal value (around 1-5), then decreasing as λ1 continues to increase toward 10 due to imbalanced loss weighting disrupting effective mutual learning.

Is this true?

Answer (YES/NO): YES